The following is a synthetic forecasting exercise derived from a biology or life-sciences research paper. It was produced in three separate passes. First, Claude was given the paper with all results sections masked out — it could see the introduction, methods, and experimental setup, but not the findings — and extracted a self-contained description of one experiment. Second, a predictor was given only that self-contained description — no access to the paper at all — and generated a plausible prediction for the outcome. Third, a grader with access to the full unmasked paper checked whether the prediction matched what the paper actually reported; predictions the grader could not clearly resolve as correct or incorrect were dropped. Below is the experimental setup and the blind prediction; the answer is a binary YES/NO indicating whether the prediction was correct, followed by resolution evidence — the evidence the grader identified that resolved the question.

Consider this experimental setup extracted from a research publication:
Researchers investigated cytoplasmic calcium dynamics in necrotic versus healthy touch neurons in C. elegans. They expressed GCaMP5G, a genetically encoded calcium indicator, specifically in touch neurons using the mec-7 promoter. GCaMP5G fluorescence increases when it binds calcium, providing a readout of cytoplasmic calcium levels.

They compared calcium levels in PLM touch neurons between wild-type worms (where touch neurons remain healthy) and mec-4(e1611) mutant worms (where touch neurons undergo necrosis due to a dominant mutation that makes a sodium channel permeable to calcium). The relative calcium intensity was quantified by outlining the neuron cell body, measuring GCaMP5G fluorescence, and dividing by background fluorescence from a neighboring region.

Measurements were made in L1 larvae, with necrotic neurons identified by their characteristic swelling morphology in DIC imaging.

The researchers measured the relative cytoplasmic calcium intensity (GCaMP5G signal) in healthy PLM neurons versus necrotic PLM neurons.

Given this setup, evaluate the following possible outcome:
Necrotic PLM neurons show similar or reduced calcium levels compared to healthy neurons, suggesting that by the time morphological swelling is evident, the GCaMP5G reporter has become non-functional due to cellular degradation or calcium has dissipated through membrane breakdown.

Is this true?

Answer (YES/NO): NO